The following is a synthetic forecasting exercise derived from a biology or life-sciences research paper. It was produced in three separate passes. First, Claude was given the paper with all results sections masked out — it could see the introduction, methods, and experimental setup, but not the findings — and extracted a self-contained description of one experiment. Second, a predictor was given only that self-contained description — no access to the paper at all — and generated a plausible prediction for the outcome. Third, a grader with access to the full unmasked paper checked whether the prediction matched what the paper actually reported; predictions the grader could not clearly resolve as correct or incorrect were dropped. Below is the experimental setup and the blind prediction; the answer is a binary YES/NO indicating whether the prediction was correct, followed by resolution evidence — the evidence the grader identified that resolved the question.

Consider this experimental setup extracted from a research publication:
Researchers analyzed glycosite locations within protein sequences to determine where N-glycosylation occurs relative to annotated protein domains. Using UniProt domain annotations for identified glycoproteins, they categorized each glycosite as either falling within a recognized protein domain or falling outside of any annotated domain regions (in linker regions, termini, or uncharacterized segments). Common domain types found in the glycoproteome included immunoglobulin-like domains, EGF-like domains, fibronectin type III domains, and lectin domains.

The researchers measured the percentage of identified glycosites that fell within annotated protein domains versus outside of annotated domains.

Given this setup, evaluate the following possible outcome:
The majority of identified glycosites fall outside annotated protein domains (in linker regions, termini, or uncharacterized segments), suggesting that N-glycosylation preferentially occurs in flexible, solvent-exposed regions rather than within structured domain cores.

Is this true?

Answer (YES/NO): YES